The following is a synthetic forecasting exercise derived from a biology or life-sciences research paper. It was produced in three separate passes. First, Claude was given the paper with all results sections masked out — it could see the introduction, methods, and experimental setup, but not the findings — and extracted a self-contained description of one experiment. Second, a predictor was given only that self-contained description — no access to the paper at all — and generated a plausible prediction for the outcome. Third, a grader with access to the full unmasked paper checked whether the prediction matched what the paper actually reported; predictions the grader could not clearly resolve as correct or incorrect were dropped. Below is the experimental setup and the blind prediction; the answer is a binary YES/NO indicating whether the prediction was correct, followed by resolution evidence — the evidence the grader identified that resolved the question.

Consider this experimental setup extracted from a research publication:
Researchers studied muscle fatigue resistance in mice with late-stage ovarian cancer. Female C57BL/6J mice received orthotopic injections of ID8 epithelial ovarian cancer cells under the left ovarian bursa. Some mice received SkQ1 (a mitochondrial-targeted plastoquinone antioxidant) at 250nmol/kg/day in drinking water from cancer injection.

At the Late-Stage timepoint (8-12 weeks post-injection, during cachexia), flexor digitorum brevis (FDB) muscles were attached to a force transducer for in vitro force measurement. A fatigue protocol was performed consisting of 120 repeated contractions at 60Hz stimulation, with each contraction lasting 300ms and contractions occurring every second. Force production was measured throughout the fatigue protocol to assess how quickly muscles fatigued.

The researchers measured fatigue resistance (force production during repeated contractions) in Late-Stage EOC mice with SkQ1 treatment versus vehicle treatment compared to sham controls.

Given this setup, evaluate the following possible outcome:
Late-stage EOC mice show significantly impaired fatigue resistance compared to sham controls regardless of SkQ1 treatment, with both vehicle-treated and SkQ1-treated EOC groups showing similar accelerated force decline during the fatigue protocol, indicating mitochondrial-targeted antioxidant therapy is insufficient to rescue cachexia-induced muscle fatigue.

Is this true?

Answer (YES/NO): NO